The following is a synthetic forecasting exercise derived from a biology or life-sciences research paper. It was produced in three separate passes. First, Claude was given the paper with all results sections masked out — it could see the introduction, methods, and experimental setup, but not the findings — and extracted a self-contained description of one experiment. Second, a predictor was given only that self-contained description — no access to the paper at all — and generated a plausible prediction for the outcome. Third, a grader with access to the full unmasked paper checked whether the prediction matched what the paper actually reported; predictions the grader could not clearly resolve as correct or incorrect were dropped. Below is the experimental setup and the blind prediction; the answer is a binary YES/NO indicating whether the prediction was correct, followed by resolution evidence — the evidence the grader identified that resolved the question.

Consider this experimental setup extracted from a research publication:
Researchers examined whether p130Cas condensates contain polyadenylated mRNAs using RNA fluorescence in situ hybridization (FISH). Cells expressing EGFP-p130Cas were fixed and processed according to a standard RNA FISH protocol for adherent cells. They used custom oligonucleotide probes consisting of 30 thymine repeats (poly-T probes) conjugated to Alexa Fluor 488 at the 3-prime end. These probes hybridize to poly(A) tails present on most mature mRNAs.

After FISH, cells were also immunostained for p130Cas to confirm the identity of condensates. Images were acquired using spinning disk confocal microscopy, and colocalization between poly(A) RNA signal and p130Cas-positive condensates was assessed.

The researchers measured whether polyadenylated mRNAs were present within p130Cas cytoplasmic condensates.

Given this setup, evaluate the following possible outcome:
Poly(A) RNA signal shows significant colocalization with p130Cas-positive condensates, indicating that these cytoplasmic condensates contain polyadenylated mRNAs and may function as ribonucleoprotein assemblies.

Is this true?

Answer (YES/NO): YES